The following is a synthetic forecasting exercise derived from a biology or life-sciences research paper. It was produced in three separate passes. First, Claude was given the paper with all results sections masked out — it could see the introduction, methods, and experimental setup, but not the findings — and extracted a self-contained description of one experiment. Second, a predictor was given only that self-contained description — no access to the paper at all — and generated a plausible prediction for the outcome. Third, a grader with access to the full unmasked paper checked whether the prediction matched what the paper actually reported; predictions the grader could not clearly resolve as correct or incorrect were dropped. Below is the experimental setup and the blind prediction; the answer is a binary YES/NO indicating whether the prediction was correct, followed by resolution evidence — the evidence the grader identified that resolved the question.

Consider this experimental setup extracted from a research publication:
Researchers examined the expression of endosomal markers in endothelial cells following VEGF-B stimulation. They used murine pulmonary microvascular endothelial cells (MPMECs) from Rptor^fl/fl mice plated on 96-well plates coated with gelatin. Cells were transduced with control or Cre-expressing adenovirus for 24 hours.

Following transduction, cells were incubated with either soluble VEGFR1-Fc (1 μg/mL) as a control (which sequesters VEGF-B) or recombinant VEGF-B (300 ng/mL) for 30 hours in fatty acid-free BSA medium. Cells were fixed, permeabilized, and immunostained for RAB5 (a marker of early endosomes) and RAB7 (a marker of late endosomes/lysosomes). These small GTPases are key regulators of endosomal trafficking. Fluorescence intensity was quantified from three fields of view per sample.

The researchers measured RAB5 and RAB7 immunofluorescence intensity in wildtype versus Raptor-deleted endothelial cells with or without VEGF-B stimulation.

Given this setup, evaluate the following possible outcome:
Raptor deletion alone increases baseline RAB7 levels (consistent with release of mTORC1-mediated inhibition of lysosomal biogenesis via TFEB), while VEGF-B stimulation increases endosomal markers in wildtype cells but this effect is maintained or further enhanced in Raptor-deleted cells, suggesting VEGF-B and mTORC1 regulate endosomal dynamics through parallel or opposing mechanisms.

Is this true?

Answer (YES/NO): NO